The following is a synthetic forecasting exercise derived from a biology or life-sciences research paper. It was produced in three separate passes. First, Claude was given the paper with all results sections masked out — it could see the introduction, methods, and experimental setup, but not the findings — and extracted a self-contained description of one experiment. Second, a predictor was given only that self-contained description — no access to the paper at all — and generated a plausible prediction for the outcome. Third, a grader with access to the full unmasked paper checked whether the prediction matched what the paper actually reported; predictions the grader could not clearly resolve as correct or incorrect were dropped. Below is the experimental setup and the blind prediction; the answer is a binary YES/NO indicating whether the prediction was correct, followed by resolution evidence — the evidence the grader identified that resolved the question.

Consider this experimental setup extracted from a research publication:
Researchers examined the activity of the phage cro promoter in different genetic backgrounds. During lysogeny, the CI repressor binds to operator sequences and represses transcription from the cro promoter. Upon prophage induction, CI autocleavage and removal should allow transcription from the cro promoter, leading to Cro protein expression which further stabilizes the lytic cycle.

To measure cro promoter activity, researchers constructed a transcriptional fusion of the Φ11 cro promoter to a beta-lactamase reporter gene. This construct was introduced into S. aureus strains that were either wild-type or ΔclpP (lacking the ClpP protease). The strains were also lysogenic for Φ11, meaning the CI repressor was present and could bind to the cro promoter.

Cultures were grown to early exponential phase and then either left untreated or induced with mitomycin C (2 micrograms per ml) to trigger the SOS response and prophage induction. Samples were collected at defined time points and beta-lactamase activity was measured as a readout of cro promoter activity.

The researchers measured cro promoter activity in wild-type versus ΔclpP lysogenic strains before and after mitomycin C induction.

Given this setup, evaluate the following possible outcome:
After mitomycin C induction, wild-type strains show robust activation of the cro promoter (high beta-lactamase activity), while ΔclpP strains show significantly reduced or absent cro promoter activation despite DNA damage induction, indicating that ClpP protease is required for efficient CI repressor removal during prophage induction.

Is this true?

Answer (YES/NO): NO